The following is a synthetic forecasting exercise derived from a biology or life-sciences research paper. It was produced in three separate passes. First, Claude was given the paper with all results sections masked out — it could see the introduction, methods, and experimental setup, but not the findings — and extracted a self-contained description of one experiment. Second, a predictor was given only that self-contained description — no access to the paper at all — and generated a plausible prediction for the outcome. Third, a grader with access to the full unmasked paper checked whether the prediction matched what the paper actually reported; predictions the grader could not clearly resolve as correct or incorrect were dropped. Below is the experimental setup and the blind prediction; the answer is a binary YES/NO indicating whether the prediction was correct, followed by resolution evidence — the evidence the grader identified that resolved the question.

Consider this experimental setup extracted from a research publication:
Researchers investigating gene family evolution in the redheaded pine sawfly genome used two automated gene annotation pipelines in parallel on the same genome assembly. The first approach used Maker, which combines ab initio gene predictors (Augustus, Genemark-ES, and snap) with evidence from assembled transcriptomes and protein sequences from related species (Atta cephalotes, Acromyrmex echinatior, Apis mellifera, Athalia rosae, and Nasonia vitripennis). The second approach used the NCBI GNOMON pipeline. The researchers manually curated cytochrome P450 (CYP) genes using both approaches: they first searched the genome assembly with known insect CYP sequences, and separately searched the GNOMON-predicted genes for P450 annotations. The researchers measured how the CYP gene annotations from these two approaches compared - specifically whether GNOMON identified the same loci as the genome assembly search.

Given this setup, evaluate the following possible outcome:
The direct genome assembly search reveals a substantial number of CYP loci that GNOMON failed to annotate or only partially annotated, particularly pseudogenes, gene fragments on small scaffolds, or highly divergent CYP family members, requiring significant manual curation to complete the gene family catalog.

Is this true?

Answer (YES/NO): NO